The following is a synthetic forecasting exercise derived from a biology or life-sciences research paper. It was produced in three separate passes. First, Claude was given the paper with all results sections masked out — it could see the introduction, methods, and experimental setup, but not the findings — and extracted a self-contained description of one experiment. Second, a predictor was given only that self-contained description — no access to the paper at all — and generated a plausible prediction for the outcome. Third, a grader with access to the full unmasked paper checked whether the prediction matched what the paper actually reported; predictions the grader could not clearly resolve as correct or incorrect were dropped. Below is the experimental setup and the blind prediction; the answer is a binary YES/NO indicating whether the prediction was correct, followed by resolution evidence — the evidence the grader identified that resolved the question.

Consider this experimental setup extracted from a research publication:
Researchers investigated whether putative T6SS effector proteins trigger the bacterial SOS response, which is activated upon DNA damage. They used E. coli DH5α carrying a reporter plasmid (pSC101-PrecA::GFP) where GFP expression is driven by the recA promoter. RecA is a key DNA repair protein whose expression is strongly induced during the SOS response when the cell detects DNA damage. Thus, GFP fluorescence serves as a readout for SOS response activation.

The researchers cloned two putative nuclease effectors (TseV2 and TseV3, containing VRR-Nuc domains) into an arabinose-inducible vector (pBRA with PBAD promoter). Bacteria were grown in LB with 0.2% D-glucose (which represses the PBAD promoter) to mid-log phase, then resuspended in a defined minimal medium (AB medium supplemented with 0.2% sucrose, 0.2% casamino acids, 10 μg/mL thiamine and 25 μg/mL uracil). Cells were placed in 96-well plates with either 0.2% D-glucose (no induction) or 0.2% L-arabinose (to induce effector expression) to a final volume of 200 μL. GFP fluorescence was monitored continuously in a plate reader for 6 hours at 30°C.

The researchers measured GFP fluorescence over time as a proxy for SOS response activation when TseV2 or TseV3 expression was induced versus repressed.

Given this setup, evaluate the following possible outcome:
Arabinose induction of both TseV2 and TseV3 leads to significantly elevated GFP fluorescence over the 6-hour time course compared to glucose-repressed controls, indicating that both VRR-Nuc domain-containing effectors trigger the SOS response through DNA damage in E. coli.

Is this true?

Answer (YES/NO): YES